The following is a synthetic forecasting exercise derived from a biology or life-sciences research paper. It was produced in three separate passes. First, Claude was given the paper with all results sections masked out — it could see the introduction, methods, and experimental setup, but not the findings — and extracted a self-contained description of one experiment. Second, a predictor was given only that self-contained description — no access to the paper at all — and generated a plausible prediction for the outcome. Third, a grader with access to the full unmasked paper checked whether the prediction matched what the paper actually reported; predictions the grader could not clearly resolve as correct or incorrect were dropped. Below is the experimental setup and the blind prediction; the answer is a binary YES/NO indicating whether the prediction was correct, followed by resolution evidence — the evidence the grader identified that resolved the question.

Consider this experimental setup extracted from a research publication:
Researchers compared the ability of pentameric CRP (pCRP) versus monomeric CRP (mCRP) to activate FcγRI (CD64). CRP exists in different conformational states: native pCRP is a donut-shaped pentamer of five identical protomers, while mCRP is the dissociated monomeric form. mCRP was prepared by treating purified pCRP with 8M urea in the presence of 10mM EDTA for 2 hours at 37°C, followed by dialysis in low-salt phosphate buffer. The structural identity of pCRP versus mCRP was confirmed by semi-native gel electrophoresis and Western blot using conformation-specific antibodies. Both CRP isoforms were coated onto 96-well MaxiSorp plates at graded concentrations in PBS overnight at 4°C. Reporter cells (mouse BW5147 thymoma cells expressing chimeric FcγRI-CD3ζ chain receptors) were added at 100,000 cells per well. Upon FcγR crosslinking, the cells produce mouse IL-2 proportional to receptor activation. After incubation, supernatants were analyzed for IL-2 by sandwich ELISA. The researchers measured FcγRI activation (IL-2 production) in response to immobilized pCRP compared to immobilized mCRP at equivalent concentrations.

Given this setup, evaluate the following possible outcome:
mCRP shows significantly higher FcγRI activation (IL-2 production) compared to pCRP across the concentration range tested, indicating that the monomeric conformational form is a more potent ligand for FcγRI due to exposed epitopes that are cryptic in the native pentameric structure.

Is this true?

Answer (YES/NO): NO